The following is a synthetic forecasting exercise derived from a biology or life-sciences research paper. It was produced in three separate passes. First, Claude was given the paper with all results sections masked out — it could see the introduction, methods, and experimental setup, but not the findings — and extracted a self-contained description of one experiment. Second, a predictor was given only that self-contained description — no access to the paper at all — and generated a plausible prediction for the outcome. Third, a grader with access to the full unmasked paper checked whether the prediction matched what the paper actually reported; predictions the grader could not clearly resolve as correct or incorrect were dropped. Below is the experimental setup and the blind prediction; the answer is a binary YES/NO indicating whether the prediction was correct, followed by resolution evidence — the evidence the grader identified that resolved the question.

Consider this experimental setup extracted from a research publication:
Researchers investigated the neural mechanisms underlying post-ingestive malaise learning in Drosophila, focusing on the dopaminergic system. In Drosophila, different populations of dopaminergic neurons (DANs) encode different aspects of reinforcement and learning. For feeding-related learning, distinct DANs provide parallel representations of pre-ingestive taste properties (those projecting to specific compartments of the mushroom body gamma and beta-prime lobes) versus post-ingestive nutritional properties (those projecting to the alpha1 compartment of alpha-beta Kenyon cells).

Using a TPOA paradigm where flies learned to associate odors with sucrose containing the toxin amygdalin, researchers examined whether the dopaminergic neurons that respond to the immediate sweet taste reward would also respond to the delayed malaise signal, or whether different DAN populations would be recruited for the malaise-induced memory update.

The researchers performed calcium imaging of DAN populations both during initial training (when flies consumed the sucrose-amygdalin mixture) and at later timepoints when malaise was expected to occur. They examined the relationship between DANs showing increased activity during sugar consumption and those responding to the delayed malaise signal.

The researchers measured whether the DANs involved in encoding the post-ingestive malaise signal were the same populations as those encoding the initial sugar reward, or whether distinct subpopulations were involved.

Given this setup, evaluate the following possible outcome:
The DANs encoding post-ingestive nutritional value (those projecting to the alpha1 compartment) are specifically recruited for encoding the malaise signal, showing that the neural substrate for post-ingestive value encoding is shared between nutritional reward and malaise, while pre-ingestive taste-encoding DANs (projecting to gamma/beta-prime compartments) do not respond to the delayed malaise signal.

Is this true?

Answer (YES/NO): NO